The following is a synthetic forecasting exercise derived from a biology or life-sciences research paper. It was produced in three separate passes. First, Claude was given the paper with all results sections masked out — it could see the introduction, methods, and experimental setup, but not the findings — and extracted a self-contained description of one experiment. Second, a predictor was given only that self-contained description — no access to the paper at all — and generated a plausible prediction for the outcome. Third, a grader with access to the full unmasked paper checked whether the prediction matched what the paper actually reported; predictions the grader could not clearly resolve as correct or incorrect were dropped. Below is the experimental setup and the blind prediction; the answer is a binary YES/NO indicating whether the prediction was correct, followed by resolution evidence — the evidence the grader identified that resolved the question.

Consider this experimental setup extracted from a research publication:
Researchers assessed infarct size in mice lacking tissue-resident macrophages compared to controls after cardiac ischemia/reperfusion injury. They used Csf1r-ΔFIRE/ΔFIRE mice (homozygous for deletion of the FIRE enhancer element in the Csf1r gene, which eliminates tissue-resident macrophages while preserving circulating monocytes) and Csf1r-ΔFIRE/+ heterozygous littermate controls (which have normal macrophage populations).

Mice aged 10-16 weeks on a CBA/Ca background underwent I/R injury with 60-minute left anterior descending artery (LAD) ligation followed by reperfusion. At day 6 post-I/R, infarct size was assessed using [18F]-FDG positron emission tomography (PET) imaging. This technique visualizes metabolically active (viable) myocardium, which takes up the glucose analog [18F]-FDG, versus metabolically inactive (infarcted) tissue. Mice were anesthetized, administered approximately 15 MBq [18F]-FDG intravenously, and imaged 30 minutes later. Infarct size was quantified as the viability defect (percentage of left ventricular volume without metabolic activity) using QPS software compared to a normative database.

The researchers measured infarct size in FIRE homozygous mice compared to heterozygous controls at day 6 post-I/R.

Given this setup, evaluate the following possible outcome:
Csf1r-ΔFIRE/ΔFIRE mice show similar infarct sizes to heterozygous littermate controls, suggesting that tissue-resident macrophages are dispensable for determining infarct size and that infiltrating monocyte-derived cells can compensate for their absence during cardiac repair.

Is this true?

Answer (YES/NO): YES